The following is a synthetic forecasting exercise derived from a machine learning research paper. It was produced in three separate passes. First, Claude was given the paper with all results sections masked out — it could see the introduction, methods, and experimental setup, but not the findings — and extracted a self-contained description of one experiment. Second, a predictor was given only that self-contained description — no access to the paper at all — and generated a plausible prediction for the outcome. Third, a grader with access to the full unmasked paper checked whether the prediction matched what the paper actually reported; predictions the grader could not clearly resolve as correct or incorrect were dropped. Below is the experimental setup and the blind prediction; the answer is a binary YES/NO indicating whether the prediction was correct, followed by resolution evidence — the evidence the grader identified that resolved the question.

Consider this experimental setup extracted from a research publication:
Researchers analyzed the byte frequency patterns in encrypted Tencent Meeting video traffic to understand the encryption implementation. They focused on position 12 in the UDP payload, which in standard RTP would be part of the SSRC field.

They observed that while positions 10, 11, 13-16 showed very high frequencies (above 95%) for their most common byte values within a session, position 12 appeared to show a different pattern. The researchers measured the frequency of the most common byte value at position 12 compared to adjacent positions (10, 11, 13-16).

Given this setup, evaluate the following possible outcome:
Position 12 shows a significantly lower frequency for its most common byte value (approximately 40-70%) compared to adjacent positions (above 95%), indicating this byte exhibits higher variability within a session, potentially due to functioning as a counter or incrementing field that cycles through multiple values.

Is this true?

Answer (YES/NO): NO